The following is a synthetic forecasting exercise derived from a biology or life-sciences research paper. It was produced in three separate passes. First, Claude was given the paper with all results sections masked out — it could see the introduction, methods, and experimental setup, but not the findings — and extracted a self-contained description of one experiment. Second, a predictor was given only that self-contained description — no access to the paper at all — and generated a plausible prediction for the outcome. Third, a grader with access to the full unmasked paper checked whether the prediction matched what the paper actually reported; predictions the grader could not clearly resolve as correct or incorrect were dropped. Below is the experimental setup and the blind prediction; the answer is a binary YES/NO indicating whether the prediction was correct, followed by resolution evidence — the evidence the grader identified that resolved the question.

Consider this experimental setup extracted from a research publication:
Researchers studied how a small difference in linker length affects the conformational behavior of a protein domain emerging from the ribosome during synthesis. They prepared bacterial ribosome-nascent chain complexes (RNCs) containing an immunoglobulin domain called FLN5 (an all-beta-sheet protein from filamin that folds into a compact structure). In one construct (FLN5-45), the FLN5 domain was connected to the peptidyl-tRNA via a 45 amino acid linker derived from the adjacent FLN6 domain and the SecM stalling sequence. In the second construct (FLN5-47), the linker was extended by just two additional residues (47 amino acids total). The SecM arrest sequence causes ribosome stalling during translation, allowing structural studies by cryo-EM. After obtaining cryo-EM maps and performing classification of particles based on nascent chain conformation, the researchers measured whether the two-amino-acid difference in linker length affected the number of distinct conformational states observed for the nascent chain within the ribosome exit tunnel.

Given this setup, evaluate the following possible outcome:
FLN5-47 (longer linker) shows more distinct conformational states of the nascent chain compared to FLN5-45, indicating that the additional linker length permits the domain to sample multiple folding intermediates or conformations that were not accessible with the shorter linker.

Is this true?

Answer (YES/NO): NO